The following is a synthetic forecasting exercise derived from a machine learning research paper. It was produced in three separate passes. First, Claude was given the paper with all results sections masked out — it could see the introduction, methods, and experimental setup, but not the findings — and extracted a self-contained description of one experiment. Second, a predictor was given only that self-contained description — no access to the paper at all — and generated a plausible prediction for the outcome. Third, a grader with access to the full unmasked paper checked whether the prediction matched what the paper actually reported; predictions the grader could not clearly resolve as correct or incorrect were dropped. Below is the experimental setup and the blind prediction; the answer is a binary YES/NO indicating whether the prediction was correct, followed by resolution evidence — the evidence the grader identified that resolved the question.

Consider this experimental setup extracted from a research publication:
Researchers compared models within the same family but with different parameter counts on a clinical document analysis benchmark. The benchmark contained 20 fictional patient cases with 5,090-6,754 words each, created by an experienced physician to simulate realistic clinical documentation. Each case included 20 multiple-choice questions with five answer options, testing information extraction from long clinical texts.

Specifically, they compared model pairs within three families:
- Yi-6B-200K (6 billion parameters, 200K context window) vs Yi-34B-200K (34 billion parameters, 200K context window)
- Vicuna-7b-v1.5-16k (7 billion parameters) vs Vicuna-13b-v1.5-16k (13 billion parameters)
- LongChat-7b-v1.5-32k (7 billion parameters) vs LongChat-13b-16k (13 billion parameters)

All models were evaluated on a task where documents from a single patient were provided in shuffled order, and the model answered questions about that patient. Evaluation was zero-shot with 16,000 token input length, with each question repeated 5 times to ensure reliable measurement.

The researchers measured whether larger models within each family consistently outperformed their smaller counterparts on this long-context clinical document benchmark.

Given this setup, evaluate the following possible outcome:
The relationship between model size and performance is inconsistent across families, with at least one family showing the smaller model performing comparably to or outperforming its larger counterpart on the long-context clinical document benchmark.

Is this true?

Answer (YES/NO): NO